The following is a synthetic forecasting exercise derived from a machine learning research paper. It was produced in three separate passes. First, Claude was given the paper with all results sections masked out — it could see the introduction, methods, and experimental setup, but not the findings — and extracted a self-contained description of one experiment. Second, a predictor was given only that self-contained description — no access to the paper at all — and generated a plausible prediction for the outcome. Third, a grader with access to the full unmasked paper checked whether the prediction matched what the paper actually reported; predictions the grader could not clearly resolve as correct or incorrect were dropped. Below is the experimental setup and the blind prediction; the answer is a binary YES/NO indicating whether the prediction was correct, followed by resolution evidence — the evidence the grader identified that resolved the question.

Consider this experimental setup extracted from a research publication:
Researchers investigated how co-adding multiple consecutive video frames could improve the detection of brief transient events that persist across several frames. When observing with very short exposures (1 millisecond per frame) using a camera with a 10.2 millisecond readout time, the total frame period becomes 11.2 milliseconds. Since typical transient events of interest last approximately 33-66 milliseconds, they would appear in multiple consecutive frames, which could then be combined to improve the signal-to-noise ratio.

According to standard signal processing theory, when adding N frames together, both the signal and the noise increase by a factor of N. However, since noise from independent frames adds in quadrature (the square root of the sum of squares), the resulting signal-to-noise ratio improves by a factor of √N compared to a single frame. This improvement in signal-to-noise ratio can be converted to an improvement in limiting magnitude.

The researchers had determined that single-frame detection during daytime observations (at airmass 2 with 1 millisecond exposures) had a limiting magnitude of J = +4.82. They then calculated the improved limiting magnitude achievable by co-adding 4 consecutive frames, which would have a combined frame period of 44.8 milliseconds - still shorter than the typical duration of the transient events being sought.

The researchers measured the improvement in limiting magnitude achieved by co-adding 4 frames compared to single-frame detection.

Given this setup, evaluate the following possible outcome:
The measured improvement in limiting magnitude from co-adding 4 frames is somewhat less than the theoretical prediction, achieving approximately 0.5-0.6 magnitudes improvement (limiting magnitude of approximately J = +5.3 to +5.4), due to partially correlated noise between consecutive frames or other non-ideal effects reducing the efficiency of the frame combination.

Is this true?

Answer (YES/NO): NO